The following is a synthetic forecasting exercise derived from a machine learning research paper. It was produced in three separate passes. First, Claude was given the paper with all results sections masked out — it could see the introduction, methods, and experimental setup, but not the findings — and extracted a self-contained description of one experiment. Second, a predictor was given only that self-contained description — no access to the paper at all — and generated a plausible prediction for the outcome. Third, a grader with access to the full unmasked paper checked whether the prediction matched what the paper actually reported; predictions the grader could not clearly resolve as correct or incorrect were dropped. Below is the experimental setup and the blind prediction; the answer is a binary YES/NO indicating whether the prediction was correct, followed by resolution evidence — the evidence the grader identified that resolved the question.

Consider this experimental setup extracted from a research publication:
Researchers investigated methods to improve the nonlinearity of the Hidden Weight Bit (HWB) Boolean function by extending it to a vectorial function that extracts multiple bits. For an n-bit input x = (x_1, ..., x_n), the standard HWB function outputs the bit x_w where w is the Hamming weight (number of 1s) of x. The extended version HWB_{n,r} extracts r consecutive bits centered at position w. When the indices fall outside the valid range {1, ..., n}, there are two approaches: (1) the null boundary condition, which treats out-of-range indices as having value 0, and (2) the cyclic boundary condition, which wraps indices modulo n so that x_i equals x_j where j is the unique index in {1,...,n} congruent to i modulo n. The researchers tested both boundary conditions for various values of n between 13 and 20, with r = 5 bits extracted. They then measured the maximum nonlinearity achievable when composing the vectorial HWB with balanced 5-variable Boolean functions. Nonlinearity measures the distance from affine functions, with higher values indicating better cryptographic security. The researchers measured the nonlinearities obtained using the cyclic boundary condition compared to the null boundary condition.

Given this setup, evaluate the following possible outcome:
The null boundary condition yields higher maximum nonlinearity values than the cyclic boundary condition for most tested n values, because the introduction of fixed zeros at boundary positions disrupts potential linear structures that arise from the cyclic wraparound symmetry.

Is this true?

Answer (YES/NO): NO